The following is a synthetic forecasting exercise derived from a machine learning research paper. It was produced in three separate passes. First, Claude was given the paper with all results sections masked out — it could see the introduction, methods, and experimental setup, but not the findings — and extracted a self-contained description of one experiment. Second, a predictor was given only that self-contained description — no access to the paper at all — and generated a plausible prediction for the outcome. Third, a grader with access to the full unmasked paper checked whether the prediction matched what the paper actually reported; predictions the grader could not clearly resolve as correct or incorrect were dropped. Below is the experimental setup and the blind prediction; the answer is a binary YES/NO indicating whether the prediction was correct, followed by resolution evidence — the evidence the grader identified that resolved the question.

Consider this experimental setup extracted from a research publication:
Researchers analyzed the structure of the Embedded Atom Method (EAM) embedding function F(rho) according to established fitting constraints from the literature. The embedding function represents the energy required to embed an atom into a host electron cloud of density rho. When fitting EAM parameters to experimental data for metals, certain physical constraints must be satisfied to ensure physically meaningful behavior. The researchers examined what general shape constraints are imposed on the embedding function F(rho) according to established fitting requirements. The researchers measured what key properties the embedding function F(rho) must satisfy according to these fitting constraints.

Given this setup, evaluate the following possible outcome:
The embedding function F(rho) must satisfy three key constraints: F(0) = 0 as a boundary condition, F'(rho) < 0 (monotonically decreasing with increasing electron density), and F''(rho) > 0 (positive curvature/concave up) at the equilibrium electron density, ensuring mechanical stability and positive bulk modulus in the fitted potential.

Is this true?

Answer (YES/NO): NO